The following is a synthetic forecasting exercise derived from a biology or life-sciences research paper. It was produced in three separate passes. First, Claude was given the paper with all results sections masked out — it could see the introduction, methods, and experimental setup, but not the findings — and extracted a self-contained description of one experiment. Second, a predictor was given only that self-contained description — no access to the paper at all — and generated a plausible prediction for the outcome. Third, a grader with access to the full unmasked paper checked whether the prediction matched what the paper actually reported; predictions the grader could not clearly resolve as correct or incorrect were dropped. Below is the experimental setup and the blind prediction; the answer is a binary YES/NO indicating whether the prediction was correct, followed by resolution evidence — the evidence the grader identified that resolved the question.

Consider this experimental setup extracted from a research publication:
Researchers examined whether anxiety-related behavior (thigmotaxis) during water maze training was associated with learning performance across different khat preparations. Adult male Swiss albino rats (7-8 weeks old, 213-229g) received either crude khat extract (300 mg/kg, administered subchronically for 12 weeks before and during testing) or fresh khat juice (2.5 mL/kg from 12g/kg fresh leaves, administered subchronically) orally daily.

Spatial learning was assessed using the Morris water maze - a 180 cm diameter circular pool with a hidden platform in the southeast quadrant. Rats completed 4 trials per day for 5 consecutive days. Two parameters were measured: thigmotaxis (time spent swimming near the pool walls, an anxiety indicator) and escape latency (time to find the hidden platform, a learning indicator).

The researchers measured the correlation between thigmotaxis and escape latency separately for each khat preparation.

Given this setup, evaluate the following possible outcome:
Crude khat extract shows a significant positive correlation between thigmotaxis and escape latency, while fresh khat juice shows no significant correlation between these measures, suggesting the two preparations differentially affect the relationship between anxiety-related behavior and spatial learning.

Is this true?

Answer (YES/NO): NO